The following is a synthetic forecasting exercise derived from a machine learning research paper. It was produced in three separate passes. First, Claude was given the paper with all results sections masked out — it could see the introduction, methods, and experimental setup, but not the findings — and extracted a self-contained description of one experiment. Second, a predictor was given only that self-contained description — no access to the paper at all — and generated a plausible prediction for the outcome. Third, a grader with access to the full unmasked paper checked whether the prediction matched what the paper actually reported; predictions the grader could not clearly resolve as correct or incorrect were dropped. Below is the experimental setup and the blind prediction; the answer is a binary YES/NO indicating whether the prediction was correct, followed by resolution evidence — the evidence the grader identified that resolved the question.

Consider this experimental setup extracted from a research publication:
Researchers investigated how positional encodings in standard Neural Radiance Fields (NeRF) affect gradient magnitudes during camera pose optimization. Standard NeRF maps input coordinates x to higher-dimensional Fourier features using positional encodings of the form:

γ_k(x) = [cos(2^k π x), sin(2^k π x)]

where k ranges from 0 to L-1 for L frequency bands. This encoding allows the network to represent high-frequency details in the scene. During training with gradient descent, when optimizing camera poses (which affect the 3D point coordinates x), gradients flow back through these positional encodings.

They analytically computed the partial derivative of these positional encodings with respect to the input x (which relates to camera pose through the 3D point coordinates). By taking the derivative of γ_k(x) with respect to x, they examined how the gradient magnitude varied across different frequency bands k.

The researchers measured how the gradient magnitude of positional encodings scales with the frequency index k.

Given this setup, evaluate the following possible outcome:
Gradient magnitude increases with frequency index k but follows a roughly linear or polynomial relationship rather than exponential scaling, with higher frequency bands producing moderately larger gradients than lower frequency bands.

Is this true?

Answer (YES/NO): NO